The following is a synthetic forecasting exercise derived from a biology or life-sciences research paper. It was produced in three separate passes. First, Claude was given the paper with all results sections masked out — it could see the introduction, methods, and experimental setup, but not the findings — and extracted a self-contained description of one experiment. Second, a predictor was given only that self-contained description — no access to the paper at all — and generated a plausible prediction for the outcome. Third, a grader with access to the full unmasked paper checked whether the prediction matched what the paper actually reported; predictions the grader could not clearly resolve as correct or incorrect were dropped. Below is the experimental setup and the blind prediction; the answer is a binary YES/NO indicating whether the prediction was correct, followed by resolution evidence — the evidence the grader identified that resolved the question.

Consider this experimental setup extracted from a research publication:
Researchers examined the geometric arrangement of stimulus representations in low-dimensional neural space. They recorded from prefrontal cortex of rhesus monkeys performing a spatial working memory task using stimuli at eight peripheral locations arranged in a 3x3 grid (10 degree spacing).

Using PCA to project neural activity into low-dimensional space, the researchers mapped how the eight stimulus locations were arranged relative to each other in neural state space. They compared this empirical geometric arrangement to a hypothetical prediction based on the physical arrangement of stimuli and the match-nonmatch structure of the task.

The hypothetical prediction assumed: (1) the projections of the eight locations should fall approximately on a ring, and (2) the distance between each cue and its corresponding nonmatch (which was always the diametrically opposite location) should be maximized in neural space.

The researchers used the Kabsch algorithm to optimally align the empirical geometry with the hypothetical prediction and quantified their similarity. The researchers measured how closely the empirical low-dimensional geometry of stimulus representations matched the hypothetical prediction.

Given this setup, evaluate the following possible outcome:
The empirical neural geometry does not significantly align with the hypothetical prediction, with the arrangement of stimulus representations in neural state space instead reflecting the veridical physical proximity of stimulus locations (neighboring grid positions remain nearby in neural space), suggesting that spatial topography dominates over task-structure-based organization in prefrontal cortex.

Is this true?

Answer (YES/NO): NO